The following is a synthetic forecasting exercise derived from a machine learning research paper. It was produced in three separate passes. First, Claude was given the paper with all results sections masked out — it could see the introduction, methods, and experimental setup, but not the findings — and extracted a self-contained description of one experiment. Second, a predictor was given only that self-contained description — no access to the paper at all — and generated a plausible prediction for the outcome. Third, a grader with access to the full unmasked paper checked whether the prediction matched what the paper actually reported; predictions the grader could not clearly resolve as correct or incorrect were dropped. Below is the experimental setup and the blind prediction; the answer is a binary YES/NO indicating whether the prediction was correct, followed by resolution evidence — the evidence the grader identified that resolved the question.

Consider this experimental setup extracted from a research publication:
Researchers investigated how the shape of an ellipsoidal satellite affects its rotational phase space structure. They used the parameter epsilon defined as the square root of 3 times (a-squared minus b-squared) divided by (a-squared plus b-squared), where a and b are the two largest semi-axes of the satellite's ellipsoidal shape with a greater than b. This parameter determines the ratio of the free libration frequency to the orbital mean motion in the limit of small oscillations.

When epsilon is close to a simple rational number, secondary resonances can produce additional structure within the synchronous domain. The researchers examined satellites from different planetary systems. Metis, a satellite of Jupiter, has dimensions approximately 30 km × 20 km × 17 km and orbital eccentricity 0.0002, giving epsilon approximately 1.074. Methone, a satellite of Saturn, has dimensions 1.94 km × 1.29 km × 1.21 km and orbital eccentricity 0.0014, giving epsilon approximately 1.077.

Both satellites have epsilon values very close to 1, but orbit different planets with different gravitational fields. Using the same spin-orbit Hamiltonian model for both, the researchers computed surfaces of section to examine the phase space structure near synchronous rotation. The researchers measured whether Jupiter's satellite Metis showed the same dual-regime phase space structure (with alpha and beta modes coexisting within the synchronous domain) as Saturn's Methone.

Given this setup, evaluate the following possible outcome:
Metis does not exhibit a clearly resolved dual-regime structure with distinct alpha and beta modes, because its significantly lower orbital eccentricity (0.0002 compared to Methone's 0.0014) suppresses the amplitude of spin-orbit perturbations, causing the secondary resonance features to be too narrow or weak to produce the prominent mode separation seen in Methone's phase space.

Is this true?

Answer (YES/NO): NO